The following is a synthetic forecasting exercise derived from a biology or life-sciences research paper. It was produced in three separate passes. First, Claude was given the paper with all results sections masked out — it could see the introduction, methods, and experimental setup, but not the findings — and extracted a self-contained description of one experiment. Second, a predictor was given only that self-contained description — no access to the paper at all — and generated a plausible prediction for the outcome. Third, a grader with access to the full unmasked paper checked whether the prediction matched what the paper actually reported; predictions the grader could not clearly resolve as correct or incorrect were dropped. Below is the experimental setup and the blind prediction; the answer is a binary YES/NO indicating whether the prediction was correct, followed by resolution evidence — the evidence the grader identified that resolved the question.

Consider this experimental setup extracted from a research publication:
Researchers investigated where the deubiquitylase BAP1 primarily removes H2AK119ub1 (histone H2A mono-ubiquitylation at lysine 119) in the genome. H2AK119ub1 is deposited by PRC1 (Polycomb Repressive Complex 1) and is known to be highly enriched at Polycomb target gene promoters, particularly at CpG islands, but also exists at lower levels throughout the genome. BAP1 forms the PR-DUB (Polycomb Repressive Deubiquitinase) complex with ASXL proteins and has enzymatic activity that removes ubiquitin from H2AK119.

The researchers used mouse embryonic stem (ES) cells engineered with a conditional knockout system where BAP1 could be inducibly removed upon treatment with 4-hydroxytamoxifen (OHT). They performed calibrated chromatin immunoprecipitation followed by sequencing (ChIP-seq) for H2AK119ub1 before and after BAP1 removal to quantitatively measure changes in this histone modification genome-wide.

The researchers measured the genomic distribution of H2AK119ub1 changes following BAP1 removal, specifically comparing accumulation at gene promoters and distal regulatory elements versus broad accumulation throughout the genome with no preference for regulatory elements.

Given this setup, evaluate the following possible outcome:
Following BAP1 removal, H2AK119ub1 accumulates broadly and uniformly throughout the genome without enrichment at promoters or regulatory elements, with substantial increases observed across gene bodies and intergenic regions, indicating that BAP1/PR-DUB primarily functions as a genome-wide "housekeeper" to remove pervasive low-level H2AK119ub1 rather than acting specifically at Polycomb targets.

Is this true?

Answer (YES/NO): YES